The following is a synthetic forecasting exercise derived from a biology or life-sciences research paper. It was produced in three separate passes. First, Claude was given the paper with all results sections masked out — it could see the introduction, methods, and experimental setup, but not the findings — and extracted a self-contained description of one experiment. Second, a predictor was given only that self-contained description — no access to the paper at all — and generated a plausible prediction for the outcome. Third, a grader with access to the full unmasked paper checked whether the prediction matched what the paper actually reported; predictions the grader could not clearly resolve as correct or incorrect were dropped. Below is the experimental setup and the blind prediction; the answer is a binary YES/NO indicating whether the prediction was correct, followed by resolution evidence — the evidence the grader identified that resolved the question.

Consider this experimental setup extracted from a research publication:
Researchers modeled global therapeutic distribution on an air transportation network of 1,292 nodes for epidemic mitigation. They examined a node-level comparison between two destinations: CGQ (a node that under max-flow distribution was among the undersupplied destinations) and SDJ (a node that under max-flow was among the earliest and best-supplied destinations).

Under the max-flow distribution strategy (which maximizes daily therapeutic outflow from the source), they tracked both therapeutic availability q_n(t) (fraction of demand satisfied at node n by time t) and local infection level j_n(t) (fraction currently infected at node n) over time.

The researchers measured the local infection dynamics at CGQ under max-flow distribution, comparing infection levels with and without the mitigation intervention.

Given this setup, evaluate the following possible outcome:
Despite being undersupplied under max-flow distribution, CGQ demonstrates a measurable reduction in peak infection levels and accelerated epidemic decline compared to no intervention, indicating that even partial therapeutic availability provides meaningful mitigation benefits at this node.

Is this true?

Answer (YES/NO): NO